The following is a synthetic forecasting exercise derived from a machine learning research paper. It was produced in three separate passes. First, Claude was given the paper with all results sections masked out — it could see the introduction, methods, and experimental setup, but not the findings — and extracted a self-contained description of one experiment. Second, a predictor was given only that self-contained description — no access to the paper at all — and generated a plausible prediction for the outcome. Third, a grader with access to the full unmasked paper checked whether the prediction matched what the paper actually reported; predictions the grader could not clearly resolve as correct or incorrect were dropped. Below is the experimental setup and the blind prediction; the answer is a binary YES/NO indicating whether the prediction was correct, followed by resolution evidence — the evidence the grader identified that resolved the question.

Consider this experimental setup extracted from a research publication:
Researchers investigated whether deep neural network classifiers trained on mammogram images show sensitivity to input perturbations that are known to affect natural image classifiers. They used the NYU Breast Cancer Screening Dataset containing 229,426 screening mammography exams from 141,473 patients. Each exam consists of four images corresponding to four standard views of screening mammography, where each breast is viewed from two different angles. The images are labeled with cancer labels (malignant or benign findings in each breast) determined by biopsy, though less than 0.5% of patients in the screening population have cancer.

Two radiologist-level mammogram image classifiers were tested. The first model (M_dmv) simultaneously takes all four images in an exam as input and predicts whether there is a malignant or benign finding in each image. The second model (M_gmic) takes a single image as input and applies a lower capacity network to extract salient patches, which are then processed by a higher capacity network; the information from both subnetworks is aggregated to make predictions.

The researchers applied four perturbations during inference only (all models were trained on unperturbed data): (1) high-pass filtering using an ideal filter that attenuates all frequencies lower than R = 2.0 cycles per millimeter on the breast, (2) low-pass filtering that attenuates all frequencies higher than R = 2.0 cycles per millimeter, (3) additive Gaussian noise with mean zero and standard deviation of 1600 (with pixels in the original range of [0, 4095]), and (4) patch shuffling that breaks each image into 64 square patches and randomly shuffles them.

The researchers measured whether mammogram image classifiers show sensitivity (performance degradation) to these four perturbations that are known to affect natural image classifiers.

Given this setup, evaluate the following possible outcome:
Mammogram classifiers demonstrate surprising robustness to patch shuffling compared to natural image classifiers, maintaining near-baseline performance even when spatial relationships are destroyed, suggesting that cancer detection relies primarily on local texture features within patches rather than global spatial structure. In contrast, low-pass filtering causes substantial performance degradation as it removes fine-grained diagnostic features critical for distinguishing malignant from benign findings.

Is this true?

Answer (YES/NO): NO